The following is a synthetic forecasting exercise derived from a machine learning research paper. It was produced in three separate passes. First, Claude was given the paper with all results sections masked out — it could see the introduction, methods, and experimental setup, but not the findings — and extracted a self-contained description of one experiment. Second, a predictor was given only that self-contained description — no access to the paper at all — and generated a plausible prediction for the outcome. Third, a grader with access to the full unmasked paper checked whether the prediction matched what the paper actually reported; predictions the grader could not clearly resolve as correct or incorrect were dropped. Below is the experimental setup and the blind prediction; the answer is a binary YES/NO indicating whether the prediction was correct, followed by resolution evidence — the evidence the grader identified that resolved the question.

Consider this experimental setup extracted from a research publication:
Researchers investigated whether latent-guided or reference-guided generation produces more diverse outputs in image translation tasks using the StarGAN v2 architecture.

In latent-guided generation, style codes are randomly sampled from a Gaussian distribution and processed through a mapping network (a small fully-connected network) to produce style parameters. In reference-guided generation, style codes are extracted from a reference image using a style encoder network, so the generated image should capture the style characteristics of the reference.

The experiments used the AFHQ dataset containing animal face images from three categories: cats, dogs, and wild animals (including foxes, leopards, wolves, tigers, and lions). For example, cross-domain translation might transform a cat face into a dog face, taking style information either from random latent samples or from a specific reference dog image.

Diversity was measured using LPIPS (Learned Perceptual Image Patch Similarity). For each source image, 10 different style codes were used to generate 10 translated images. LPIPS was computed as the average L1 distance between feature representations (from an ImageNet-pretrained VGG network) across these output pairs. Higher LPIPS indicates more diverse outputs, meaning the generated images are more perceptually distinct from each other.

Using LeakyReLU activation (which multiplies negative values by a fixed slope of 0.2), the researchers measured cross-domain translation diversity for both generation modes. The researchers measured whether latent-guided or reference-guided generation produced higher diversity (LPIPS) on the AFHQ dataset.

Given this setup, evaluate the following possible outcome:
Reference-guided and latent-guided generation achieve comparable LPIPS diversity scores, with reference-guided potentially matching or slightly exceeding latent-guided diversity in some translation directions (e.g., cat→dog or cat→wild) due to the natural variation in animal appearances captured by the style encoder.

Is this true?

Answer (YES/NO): NO